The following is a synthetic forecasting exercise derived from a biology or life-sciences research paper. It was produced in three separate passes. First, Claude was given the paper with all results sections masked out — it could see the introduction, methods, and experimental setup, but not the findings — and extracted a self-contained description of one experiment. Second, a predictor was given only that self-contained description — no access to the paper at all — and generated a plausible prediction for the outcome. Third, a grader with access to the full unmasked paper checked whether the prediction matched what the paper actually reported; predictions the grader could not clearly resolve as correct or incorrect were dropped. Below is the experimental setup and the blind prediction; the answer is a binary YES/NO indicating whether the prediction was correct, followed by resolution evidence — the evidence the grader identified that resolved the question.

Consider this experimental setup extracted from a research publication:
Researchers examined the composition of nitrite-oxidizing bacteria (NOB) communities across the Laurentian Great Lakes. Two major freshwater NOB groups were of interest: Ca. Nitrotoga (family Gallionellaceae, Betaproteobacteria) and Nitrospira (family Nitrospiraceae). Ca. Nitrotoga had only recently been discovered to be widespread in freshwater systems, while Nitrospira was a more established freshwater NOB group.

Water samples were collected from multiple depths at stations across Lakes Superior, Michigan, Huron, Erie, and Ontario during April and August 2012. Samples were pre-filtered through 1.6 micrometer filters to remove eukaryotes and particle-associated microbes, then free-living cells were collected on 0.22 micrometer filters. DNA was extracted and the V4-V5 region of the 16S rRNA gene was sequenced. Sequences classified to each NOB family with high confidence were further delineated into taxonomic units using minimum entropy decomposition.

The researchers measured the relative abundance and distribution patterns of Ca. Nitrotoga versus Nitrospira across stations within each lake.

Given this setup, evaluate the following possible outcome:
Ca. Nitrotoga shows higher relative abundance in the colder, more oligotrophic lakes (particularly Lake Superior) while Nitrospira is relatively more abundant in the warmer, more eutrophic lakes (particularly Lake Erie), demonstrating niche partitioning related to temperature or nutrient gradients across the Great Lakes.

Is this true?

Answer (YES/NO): NO